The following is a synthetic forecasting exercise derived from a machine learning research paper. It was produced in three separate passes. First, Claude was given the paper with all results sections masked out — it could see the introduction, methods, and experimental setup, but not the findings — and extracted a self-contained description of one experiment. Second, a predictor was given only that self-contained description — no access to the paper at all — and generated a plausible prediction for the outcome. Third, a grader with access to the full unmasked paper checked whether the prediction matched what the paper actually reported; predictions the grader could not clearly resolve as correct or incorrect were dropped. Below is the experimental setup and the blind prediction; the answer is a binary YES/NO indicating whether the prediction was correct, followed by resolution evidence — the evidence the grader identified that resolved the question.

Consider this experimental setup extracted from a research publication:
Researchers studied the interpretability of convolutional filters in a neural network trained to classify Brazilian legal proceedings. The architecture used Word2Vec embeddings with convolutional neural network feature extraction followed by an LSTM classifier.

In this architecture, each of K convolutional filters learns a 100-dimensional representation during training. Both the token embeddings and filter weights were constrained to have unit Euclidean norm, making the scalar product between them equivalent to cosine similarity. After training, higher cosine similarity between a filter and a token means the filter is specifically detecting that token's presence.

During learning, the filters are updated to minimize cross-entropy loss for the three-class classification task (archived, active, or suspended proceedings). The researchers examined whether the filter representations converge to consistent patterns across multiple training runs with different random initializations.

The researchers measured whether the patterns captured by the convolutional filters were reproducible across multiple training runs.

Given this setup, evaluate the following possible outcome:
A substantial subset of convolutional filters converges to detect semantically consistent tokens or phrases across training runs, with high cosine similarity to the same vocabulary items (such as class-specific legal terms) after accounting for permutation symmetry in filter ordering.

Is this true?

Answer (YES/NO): YES